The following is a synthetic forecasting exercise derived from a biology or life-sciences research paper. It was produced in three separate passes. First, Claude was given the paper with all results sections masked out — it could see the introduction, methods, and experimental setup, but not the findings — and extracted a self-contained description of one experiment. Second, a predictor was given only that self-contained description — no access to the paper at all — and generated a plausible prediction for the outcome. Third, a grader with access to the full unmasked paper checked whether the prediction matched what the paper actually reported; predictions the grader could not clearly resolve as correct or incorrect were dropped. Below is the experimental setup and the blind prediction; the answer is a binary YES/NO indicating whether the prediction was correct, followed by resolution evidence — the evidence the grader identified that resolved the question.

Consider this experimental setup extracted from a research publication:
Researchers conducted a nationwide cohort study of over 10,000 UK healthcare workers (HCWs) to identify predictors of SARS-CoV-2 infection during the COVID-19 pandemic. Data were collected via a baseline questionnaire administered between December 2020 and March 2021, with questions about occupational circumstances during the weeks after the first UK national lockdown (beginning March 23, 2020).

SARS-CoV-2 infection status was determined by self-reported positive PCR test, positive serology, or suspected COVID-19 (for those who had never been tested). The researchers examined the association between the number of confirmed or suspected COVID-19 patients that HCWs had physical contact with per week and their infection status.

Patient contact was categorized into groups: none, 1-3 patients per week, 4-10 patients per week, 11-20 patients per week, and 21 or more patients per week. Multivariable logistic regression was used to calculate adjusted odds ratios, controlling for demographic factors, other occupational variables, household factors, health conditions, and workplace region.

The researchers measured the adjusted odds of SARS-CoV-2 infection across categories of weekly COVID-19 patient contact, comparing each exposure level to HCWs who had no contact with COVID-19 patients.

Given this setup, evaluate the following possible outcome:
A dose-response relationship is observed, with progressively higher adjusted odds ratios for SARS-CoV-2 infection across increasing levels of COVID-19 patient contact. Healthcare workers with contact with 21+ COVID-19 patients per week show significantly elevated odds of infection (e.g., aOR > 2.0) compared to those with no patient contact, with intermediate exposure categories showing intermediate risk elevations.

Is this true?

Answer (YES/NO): YES